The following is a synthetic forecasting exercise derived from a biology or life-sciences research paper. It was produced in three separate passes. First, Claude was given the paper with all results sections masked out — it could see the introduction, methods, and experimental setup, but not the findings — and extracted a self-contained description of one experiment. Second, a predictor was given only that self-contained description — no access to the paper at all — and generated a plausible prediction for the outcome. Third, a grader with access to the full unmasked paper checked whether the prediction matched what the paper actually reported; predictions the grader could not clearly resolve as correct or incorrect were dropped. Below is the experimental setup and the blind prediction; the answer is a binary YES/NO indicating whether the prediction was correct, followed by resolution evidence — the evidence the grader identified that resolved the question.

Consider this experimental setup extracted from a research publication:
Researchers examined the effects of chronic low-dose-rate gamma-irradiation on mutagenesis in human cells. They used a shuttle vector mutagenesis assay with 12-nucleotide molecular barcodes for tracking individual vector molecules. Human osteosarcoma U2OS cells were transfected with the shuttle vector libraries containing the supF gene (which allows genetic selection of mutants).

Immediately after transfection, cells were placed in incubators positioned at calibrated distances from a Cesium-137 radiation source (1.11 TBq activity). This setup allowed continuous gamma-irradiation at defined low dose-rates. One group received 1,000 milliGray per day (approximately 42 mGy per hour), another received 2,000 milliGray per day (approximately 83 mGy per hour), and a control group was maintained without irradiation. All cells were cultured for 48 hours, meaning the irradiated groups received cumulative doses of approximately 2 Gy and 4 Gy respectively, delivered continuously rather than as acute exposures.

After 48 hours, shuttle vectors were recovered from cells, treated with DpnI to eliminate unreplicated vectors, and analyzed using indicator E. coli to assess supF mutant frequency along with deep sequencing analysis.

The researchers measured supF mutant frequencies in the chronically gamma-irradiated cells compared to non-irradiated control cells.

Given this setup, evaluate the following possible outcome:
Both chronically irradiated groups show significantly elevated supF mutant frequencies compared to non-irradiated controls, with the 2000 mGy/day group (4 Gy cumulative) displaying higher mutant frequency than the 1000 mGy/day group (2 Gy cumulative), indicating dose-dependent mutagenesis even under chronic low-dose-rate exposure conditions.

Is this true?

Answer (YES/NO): YES